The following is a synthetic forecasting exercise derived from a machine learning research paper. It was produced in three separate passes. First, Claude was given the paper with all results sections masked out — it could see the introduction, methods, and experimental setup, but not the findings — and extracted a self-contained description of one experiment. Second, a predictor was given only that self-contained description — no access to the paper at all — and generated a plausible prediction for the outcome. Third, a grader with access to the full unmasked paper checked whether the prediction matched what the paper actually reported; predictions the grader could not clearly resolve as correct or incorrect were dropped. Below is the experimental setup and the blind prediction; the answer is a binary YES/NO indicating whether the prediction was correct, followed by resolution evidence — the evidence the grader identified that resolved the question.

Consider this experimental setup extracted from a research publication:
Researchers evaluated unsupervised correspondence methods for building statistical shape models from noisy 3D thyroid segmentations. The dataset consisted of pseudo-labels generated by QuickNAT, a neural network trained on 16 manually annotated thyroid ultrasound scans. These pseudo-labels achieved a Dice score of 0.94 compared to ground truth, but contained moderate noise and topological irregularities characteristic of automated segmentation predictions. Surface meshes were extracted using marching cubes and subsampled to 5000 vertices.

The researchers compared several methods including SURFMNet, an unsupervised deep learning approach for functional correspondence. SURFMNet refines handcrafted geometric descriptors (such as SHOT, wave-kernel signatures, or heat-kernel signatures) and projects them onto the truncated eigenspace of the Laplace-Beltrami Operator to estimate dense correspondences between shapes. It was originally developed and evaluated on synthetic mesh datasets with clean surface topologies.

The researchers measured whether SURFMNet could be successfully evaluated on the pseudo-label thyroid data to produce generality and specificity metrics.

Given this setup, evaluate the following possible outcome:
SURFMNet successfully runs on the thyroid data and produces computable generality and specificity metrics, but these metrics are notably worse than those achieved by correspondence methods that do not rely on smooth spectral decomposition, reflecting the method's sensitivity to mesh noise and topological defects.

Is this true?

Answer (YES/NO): NO